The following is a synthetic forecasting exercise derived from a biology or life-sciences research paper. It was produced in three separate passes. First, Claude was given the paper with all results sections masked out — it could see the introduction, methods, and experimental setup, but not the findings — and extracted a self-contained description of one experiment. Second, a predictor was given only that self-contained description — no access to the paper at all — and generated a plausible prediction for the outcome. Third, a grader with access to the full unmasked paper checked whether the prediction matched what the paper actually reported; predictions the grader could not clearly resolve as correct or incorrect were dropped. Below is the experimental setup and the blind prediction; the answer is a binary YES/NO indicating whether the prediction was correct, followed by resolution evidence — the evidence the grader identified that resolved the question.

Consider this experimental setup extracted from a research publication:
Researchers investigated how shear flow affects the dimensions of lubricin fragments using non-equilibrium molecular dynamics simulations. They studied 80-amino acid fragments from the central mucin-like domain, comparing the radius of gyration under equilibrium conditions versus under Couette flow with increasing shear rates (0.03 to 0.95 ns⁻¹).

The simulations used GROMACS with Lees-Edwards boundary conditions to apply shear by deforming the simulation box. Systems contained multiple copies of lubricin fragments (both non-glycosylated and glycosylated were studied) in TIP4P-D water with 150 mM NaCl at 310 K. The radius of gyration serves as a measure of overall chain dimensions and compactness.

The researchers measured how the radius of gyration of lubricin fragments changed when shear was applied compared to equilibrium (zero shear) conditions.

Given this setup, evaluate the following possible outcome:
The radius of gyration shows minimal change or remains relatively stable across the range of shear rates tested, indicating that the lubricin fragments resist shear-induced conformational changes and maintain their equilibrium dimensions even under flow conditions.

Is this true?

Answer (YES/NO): NO